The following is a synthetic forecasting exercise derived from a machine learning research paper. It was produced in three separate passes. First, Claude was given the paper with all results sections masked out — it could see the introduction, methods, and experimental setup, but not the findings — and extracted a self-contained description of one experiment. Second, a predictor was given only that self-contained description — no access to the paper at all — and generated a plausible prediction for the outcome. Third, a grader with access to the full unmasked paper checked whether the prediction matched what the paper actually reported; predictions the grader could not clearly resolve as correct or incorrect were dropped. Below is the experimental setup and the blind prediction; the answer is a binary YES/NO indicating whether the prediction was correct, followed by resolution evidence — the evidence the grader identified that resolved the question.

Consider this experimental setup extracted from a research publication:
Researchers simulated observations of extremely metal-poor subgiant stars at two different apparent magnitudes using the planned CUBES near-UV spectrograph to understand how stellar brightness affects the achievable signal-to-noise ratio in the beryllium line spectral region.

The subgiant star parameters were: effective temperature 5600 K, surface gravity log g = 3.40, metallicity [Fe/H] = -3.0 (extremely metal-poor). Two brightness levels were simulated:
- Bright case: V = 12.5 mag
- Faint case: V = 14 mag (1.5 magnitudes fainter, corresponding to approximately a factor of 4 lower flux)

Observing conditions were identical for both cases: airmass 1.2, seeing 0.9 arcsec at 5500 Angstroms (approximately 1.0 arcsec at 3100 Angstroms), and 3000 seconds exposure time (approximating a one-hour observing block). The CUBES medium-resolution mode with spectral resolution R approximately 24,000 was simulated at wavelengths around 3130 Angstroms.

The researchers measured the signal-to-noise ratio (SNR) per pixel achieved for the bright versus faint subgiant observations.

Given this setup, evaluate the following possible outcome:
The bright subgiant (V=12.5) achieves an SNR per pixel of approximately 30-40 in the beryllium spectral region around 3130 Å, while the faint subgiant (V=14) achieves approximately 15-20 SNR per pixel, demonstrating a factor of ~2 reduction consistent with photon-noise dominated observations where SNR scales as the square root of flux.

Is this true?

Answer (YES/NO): NO